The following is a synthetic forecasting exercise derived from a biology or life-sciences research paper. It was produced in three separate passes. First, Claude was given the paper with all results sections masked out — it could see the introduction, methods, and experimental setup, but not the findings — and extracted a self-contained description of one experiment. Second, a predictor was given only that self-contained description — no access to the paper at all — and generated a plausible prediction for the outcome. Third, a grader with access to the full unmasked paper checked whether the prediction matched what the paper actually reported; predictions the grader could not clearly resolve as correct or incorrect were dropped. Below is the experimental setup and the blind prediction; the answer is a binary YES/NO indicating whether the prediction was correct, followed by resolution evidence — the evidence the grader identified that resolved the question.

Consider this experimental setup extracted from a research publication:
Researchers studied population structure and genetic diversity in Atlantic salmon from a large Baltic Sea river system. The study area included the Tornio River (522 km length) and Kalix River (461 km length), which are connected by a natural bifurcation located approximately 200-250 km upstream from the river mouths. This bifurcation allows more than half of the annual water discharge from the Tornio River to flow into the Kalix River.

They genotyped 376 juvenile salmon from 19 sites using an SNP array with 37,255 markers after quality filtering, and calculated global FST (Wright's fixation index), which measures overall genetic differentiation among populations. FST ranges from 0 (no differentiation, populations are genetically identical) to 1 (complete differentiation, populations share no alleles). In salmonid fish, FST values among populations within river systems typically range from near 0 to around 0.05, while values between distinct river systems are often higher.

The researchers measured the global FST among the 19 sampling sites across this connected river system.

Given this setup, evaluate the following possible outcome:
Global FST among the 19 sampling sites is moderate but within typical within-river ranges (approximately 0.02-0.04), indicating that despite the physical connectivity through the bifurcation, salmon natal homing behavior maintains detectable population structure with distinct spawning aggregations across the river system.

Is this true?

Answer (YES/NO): NO